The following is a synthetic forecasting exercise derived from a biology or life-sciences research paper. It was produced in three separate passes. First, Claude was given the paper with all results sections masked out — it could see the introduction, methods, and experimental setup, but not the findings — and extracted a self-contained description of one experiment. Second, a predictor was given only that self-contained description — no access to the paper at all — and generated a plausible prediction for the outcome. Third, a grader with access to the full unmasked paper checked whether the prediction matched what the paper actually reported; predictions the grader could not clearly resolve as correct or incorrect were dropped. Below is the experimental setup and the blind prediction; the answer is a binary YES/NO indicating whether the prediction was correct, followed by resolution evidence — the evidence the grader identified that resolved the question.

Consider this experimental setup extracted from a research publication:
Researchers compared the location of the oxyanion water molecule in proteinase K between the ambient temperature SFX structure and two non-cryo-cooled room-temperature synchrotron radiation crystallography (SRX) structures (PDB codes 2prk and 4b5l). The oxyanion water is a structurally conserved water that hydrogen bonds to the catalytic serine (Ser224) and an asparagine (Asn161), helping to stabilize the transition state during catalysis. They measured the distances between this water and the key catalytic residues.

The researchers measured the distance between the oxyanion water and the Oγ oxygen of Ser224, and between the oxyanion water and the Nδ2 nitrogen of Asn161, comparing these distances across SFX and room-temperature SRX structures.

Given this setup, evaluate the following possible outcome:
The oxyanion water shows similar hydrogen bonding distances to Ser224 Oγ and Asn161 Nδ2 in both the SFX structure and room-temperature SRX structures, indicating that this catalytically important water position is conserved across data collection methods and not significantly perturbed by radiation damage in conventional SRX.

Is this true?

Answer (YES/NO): YES